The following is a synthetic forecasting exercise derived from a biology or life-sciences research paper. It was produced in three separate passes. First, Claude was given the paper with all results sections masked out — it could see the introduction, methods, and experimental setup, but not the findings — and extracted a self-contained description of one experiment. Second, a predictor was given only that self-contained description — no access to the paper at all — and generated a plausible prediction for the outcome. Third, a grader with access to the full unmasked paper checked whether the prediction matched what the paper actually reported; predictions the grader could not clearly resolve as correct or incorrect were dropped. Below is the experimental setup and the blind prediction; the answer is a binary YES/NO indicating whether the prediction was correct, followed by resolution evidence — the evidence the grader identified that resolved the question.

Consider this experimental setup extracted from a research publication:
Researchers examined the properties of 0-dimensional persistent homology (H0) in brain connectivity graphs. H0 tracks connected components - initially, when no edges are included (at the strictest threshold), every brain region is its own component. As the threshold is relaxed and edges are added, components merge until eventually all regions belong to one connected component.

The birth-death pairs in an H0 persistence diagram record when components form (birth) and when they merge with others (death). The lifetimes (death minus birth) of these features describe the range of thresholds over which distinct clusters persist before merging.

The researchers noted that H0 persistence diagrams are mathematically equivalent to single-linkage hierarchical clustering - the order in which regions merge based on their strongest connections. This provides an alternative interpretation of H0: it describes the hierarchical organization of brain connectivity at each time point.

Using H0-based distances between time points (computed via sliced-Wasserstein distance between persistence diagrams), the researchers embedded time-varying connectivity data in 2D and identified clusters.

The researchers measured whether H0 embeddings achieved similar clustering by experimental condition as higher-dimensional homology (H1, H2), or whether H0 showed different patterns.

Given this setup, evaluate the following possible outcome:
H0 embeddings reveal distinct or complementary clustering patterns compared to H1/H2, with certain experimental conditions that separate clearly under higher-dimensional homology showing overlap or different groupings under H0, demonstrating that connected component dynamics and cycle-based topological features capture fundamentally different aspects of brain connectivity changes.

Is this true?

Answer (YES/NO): YES